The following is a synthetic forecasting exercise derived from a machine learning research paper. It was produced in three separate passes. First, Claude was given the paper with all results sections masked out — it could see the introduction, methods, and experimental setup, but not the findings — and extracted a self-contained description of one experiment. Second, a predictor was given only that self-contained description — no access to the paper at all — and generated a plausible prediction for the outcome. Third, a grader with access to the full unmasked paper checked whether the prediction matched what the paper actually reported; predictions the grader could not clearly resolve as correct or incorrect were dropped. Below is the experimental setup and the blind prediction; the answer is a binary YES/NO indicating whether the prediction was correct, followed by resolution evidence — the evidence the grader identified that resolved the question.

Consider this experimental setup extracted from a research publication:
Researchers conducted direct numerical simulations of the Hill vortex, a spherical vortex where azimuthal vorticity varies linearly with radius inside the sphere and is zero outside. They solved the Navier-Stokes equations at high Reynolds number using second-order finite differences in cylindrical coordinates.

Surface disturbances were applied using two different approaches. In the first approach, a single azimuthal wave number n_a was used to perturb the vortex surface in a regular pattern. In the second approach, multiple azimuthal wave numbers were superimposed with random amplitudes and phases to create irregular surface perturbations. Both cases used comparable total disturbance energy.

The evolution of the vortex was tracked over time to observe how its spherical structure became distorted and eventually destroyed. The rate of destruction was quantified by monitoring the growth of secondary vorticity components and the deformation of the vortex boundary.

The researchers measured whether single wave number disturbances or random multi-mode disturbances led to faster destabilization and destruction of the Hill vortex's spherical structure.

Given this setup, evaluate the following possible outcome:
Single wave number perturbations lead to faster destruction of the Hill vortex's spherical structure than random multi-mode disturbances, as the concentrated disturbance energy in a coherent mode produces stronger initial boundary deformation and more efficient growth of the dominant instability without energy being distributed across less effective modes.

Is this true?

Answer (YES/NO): YES